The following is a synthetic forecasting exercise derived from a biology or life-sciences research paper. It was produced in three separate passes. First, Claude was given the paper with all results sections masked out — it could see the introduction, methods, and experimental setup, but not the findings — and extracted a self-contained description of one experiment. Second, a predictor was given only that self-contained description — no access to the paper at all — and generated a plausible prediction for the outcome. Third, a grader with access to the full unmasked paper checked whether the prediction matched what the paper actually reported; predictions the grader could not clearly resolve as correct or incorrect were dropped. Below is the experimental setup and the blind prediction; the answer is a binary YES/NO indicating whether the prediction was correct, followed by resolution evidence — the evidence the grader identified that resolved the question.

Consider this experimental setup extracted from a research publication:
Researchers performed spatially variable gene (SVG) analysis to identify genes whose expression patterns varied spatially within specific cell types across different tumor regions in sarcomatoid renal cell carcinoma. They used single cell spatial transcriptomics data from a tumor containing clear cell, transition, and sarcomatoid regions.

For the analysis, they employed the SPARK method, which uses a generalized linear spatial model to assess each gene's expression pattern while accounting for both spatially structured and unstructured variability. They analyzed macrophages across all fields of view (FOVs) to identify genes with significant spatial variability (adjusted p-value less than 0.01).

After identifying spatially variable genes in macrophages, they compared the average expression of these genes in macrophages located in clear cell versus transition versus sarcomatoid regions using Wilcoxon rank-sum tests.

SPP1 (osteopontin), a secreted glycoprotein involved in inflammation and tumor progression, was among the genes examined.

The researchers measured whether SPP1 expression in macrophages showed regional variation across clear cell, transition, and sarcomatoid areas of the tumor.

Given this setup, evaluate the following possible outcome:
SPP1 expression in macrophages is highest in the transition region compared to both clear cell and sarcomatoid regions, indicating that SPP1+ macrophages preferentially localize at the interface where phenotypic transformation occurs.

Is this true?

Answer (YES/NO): NO